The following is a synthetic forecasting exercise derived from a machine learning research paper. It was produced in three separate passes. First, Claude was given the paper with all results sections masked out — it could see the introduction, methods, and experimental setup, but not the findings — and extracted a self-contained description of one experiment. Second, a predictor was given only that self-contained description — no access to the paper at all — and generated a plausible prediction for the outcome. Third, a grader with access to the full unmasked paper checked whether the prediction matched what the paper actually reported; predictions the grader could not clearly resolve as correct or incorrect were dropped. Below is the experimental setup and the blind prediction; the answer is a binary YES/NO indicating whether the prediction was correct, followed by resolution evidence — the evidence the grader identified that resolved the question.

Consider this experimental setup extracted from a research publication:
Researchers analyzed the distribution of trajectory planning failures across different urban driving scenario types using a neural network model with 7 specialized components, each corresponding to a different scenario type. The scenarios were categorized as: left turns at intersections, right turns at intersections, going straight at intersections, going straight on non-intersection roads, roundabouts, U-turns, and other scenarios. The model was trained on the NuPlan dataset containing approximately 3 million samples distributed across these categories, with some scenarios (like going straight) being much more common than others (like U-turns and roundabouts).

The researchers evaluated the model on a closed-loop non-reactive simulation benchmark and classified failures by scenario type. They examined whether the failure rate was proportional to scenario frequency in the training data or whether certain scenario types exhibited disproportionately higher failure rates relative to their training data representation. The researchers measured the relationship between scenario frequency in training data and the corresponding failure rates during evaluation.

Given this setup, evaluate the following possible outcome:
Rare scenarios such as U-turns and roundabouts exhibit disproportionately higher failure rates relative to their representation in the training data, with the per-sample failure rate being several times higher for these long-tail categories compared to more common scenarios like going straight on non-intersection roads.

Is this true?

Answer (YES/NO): NO